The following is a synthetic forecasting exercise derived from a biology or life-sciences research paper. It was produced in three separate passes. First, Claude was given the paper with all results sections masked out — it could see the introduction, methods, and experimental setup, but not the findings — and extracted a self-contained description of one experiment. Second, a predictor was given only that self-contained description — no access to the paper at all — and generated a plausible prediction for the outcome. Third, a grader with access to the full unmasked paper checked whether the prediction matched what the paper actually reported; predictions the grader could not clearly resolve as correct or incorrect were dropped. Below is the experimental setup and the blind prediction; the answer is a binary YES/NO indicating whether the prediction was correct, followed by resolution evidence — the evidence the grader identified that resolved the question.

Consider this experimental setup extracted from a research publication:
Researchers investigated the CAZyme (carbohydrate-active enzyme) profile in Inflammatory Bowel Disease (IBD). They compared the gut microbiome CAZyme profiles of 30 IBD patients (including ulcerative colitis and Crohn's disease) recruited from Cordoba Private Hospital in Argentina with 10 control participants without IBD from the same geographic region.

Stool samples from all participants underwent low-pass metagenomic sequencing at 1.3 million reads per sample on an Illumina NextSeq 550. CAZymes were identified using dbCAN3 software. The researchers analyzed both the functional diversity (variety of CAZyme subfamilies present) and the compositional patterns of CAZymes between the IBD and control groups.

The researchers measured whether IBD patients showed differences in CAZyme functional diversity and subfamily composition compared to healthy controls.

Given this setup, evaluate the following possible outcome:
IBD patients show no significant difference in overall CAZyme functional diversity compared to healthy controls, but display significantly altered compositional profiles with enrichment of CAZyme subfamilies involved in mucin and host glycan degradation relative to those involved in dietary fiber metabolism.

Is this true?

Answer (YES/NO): NO